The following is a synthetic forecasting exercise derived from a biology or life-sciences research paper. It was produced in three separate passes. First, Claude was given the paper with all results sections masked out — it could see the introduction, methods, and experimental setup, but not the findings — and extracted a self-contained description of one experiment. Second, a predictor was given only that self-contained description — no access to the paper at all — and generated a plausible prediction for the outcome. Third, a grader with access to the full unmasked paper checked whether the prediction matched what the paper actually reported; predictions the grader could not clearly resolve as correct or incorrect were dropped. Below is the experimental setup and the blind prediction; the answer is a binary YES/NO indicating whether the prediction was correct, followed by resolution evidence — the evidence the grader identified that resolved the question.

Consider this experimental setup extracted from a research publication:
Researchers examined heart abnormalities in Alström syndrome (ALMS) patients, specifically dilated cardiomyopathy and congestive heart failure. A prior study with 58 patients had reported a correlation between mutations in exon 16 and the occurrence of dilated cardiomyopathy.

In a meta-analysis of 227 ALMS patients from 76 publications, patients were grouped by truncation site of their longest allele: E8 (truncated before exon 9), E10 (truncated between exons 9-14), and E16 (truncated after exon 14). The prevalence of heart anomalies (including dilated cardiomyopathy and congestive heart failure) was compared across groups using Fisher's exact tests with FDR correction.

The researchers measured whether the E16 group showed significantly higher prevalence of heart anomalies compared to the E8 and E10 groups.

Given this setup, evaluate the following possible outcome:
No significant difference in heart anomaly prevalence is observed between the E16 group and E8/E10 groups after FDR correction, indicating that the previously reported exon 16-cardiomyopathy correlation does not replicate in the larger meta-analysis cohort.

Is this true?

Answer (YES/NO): YES